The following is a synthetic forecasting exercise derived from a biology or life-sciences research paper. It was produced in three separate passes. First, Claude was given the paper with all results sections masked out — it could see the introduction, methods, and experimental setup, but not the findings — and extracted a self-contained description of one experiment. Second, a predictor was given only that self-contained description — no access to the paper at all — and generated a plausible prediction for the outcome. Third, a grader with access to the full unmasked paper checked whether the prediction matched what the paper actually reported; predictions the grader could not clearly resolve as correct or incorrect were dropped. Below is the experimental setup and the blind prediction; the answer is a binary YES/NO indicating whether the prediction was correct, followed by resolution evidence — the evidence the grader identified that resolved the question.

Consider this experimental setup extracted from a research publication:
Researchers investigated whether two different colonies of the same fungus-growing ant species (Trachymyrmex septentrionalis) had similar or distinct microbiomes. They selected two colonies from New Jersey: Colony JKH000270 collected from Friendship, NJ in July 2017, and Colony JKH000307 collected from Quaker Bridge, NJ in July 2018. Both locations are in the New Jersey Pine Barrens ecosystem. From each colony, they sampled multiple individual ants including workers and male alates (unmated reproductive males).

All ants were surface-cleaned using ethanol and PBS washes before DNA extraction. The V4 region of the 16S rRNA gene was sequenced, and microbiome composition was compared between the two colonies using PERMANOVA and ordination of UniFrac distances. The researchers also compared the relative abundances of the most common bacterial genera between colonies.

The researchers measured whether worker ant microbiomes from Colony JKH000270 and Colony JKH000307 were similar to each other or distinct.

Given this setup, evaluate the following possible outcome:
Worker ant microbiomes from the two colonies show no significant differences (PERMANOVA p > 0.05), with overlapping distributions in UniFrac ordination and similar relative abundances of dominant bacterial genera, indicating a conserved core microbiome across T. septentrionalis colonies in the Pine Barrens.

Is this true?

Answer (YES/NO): NO